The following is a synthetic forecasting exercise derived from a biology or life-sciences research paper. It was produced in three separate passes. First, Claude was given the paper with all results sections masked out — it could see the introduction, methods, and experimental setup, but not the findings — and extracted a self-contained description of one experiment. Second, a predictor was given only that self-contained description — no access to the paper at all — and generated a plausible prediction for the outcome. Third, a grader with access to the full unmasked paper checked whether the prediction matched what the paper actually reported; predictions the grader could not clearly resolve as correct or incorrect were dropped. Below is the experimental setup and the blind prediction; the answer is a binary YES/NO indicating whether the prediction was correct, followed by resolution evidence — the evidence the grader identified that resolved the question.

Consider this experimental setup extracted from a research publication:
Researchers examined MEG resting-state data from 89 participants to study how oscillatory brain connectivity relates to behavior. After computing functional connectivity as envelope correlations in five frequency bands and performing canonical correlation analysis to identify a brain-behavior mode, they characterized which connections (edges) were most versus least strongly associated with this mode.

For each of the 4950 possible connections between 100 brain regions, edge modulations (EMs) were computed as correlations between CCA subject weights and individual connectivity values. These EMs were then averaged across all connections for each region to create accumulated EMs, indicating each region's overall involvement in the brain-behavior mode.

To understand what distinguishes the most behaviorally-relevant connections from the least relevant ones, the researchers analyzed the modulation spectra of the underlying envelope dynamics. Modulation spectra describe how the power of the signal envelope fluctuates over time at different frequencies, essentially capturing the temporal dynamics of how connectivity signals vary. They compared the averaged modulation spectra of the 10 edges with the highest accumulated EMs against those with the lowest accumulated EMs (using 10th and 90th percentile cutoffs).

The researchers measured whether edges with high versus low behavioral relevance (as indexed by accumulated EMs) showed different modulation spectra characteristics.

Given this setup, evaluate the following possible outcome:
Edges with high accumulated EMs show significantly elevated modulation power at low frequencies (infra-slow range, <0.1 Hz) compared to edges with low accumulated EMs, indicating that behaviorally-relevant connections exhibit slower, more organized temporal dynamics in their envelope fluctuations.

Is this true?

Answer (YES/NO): NO